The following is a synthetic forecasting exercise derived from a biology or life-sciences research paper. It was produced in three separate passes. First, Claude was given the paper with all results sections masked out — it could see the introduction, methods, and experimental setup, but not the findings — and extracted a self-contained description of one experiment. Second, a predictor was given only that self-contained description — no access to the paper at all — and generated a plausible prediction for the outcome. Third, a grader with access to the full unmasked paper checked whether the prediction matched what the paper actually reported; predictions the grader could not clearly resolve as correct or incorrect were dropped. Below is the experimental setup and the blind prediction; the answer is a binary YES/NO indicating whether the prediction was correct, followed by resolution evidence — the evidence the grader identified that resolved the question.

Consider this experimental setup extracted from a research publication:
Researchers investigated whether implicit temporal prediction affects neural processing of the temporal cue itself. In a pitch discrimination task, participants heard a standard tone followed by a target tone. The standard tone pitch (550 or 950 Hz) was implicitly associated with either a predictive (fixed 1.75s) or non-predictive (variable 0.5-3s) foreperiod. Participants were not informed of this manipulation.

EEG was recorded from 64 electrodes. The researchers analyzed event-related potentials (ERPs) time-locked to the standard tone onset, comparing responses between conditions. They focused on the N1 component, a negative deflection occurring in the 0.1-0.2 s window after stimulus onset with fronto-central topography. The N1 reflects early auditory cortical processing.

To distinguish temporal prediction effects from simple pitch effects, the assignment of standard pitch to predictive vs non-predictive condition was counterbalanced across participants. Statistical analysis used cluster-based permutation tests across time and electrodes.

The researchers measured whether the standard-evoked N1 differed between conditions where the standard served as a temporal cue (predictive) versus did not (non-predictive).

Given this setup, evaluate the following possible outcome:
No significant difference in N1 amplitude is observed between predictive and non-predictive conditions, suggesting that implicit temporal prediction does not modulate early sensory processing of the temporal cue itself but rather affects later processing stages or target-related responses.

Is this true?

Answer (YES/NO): NO